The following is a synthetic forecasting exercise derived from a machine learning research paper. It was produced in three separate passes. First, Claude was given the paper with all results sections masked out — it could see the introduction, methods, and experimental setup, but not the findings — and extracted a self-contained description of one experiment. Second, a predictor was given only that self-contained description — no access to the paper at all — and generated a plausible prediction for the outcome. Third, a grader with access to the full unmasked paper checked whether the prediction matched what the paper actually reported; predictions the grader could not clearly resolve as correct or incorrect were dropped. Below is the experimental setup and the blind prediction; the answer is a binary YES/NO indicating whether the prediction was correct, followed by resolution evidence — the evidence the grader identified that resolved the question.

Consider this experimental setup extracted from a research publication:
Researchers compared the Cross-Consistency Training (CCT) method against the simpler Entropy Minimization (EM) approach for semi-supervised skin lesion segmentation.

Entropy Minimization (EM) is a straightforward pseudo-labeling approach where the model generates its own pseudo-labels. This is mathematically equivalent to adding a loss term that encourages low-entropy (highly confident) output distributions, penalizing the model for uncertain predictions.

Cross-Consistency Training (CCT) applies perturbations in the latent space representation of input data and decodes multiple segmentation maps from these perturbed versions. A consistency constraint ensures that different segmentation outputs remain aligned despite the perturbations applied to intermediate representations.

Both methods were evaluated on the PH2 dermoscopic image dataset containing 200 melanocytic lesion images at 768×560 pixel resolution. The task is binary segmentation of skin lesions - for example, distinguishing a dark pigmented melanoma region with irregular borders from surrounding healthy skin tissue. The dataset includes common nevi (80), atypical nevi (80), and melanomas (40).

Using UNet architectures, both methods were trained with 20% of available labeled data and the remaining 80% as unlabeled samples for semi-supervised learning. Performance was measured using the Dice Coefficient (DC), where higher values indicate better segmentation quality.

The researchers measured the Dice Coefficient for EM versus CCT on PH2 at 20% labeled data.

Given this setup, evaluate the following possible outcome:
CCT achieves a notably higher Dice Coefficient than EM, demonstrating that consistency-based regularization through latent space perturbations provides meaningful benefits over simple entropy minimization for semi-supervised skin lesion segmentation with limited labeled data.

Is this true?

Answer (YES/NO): YES